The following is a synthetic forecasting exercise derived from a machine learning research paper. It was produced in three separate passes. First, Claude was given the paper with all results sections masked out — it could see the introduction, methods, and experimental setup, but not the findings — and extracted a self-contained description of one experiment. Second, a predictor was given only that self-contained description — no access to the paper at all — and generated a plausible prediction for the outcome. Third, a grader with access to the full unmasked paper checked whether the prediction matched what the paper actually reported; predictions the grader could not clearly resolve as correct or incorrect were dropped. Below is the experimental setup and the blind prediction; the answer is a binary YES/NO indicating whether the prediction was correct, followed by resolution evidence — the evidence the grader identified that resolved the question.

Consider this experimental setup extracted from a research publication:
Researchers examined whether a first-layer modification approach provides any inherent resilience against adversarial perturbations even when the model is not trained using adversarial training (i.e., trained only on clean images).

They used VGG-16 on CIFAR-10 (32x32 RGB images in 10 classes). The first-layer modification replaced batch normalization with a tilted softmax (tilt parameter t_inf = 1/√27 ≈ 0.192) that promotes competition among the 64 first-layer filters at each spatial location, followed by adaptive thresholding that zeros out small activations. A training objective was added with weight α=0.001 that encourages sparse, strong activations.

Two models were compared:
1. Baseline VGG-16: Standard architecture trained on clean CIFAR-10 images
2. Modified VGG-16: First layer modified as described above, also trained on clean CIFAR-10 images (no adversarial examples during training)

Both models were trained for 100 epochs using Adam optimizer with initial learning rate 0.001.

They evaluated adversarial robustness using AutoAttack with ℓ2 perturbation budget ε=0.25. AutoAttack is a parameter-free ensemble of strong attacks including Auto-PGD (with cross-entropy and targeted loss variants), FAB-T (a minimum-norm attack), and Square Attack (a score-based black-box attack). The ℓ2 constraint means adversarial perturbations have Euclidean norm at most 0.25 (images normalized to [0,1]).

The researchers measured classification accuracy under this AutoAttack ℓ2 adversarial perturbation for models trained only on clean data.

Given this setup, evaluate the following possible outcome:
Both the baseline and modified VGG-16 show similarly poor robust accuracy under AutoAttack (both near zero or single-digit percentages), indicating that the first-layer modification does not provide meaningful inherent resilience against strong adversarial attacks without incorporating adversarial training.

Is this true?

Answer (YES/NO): NO